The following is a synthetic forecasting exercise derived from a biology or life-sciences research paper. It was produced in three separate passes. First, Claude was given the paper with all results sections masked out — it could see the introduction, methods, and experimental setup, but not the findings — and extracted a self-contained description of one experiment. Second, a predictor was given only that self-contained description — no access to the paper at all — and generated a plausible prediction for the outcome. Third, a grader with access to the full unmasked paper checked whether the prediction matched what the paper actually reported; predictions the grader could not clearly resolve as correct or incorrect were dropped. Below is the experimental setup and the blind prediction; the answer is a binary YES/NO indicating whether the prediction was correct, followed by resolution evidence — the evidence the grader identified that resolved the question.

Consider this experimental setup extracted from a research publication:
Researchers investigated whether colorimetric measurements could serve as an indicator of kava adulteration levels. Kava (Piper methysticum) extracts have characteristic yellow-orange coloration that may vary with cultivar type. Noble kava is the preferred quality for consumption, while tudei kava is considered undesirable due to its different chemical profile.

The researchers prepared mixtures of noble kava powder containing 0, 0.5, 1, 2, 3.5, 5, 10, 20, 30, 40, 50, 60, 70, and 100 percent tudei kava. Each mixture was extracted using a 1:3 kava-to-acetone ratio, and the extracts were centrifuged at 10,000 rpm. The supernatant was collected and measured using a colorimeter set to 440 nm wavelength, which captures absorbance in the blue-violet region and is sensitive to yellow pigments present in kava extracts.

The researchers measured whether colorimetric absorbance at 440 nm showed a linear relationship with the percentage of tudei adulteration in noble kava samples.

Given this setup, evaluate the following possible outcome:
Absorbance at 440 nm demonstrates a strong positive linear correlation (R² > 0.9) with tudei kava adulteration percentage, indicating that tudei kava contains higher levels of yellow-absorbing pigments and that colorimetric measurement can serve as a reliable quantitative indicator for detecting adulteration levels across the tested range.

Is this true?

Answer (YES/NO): NO